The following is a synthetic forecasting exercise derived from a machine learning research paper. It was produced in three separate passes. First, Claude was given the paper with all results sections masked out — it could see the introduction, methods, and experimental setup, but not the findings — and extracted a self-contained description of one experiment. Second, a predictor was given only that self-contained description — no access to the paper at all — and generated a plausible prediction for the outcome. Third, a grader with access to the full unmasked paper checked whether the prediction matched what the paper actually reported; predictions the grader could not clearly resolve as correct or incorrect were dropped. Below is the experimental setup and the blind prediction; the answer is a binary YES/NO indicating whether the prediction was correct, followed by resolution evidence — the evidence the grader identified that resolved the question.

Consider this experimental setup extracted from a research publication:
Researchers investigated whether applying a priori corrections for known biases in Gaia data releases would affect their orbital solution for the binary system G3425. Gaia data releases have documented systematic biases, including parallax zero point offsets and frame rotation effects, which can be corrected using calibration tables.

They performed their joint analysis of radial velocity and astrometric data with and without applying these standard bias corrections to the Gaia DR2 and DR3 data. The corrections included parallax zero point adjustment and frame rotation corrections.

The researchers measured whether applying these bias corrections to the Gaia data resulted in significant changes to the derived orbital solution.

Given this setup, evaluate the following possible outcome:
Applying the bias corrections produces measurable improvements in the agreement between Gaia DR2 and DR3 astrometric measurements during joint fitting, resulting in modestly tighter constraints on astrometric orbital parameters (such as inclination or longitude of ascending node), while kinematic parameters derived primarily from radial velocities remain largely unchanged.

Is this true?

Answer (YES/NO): NO